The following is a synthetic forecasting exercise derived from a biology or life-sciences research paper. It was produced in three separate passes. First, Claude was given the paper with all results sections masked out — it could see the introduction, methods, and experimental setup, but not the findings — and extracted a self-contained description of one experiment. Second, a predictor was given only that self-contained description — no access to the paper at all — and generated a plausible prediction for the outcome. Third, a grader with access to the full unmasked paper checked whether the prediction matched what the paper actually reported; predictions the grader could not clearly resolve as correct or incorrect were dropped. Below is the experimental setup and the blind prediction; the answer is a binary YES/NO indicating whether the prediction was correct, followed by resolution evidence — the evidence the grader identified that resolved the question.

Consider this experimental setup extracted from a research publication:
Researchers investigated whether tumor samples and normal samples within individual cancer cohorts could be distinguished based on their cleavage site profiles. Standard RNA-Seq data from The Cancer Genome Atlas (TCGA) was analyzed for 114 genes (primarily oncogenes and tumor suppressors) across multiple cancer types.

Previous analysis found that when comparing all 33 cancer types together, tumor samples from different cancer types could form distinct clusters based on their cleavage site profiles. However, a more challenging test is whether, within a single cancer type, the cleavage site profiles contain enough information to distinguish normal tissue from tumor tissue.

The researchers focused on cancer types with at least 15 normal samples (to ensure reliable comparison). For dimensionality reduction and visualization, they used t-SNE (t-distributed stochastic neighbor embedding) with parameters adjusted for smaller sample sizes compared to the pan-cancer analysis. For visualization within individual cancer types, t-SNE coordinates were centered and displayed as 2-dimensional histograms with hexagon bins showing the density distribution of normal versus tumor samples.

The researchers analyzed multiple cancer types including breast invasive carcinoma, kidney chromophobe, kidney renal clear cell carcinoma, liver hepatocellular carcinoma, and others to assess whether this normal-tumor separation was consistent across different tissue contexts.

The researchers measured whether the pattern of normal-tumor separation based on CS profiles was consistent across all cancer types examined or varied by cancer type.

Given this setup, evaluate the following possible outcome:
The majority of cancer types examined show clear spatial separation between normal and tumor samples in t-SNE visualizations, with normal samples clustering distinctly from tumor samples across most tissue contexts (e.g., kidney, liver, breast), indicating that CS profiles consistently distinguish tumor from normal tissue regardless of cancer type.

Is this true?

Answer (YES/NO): NO